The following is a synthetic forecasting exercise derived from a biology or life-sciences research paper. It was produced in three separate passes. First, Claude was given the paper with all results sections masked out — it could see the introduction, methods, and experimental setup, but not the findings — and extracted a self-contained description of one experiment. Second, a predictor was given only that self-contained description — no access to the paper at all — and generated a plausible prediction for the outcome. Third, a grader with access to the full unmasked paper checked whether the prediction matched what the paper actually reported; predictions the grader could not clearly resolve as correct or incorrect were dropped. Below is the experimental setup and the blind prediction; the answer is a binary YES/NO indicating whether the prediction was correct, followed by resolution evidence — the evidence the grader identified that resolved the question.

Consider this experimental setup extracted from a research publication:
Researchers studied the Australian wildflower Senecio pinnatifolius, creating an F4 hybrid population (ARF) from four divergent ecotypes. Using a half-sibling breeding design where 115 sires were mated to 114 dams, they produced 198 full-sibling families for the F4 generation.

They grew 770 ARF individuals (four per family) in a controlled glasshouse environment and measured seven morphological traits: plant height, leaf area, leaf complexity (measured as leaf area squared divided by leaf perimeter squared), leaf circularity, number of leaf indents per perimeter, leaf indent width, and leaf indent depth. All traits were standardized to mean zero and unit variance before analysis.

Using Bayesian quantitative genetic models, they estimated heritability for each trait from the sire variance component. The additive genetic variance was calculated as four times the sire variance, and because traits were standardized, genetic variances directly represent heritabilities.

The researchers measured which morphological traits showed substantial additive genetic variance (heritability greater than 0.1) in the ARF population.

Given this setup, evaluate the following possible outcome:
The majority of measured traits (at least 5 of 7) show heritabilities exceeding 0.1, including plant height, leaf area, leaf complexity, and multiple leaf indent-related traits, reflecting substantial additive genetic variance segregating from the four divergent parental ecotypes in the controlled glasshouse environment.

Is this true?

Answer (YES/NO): NO